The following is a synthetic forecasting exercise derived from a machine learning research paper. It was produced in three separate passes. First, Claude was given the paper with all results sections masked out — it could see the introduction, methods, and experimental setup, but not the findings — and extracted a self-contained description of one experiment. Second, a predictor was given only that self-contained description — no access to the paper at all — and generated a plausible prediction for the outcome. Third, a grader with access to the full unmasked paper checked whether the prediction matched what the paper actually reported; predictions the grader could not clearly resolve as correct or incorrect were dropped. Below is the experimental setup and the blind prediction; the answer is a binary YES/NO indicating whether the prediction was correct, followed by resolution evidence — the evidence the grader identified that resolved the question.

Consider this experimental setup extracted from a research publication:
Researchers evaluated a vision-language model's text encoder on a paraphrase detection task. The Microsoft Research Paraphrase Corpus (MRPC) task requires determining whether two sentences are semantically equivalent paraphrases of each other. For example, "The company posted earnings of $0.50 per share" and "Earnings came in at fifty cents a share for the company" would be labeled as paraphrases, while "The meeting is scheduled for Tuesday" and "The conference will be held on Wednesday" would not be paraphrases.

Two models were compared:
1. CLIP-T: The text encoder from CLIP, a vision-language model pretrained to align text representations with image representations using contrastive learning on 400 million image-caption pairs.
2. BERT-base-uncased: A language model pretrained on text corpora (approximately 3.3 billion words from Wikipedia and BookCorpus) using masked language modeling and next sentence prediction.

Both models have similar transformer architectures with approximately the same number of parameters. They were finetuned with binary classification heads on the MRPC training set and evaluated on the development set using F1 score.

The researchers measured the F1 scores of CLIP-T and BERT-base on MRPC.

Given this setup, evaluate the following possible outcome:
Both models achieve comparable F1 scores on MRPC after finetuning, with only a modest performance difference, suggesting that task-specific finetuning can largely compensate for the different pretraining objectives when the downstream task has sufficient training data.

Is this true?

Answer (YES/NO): NO